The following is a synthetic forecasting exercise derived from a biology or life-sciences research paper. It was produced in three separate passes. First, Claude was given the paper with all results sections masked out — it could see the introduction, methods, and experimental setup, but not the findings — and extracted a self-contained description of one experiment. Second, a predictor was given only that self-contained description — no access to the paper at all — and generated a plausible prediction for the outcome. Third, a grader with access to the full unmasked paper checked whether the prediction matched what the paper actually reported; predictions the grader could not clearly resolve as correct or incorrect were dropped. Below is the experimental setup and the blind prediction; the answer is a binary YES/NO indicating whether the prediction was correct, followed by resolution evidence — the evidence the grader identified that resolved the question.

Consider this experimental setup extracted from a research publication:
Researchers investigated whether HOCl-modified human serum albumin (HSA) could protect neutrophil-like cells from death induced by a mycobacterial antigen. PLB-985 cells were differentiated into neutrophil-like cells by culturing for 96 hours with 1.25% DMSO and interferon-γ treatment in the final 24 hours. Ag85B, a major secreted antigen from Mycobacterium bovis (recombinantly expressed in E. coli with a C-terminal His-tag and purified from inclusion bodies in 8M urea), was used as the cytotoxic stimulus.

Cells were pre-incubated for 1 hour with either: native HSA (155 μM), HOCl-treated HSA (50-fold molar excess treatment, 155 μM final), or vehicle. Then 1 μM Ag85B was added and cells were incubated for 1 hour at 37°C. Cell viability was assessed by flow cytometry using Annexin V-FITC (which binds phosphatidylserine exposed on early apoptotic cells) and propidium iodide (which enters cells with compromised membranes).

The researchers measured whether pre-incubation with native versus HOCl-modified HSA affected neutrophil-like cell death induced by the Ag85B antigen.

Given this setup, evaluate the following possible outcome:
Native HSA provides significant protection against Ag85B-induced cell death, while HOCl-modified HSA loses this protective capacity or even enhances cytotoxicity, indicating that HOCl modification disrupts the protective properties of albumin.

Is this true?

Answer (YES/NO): NO